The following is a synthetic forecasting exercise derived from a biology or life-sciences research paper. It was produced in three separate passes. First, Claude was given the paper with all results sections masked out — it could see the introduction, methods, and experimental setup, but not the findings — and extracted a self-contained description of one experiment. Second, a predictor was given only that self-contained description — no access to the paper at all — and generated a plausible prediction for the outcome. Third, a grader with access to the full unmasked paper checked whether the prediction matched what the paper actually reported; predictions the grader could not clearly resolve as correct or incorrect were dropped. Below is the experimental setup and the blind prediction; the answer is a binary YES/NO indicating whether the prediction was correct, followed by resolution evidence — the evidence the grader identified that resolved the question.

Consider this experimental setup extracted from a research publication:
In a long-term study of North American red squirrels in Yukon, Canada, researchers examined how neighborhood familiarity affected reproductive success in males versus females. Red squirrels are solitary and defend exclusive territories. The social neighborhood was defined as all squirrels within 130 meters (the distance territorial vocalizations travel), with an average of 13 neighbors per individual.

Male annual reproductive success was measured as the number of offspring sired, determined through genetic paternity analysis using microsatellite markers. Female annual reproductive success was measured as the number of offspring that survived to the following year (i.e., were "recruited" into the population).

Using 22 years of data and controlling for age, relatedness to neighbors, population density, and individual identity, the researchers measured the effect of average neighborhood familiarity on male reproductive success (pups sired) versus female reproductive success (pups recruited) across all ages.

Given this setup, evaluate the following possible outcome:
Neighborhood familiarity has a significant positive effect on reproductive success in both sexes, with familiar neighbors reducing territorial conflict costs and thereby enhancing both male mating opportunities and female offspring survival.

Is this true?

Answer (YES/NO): NO